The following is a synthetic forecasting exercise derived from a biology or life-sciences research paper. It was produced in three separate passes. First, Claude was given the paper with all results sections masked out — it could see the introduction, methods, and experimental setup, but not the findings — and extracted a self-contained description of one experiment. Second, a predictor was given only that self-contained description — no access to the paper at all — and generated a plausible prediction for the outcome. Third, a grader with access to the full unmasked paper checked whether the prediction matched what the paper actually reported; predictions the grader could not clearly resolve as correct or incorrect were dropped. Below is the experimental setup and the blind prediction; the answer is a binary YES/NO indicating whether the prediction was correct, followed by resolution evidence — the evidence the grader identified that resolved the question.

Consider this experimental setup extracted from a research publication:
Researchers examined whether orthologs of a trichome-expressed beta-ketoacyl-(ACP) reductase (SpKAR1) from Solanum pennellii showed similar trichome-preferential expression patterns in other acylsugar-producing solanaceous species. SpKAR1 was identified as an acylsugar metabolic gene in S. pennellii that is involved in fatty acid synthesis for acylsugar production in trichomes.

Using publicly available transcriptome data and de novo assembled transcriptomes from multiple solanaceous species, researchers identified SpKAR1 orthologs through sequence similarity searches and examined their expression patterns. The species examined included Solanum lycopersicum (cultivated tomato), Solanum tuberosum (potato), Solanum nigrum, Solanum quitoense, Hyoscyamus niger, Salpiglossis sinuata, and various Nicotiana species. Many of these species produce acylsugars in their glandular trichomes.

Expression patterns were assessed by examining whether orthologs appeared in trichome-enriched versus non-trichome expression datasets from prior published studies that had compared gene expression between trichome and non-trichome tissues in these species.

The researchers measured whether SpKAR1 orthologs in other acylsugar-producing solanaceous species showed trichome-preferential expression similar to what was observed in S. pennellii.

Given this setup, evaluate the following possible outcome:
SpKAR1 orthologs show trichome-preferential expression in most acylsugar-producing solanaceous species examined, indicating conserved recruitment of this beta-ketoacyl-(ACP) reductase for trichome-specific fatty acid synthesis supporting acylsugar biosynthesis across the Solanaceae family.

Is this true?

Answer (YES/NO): YES